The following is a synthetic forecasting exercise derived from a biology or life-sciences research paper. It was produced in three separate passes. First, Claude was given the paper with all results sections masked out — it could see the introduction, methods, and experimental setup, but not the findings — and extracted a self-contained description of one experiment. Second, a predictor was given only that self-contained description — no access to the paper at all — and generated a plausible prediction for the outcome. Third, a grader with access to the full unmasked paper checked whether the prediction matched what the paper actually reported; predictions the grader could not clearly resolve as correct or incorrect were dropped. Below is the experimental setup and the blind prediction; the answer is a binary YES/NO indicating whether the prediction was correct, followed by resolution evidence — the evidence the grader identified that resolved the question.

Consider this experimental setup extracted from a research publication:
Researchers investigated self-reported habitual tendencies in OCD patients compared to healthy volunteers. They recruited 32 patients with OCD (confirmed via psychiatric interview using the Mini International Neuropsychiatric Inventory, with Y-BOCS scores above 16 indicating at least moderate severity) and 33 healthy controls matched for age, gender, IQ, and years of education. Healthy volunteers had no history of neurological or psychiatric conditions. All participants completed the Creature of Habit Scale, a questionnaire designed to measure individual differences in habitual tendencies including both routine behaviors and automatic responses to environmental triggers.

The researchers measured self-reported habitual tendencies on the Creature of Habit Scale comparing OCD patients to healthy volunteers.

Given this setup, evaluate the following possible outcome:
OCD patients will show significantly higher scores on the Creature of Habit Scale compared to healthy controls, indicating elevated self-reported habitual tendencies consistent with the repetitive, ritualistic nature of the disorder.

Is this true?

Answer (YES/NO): YES